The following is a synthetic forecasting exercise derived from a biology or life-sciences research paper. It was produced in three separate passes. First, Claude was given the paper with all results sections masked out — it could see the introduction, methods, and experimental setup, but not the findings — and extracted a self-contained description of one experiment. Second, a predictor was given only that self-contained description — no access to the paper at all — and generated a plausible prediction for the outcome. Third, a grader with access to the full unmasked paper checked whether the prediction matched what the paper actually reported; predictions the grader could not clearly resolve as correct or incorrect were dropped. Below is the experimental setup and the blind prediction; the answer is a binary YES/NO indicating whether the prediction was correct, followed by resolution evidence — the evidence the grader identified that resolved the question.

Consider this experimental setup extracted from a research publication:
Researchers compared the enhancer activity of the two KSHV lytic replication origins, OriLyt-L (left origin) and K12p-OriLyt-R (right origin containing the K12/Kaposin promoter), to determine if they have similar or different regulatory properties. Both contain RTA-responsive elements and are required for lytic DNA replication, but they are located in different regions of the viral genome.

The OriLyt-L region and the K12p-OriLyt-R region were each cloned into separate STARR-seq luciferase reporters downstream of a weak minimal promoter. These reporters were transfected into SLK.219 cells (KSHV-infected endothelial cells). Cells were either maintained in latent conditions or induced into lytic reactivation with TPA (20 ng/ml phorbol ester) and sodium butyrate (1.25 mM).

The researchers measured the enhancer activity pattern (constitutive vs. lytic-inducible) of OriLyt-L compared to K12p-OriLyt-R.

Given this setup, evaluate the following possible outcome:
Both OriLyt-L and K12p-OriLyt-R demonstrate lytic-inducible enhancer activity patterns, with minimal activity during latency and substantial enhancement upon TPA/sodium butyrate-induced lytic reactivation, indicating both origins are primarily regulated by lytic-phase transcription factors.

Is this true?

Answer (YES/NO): NO